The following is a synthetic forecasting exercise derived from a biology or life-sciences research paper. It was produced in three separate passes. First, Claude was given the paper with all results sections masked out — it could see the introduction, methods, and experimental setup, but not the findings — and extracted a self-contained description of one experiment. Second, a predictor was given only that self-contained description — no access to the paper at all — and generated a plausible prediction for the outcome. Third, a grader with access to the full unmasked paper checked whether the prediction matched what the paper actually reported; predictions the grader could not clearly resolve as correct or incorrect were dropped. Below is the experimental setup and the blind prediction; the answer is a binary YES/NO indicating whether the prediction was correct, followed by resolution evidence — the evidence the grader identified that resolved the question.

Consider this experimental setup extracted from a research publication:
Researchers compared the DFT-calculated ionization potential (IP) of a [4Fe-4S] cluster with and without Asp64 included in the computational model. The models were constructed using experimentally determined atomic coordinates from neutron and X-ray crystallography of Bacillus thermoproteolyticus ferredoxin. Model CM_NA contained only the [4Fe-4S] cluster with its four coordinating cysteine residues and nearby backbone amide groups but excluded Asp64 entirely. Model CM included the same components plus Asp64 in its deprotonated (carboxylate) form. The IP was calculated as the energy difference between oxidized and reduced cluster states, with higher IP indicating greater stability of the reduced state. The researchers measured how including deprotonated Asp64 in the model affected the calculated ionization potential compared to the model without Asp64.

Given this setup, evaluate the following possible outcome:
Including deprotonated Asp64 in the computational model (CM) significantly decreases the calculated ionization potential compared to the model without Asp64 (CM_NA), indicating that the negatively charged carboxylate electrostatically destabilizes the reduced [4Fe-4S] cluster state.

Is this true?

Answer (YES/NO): NO